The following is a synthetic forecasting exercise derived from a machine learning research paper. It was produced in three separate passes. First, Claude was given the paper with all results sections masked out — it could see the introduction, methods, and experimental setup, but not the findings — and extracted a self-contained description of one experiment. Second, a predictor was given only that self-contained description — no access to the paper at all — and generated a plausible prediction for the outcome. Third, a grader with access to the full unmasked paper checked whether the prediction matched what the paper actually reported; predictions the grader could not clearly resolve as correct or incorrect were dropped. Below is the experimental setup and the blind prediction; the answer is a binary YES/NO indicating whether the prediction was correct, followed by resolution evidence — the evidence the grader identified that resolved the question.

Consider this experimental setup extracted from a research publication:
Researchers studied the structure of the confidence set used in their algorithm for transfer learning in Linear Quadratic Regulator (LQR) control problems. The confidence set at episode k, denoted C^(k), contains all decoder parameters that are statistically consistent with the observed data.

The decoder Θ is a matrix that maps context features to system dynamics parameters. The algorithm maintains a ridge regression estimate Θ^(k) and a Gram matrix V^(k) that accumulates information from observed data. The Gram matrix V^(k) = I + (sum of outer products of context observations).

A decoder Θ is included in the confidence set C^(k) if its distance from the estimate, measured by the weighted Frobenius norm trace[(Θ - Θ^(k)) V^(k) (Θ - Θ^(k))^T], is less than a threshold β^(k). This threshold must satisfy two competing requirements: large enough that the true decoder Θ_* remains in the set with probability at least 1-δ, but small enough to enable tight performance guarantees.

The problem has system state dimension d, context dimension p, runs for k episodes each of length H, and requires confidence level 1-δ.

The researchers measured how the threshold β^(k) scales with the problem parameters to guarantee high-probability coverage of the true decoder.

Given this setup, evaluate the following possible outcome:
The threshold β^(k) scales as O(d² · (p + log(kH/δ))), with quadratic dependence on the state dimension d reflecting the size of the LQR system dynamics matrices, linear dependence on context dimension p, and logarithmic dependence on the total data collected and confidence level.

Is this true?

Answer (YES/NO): NO